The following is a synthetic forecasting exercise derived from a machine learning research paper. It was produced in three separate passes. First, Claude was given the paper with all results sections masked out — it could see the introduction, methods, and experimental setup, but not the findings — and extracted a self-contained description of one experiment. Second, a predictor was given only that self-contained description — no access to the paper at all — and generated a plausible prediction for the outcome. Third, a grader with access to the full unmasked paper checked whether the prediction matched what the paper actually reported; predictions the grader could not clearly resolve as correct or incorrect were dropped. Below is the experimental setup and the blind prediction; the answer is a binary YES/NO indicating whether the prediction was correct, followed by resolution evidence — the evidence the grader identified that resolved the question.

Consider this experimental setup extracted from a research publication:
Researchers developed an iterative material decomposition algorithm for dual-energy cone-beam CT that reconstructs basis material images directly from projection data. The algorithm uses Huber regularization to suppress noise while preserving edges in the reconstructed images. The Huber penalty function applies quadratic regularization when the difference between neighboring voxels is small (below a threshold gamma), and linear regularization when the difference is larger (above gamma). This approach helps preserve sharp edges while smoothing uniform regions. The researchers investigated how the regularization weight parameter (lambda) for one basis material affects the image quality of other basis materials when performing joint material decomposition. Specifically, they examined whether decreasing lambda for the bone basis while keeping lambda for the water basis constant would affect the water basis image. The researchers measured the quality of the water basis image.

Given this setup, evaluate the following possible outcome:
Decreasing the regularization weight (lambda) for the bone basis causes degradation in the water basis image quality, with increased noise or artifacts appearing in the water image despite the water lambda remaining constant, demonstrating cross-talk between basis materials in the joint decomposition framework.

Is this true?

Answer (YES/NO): NO